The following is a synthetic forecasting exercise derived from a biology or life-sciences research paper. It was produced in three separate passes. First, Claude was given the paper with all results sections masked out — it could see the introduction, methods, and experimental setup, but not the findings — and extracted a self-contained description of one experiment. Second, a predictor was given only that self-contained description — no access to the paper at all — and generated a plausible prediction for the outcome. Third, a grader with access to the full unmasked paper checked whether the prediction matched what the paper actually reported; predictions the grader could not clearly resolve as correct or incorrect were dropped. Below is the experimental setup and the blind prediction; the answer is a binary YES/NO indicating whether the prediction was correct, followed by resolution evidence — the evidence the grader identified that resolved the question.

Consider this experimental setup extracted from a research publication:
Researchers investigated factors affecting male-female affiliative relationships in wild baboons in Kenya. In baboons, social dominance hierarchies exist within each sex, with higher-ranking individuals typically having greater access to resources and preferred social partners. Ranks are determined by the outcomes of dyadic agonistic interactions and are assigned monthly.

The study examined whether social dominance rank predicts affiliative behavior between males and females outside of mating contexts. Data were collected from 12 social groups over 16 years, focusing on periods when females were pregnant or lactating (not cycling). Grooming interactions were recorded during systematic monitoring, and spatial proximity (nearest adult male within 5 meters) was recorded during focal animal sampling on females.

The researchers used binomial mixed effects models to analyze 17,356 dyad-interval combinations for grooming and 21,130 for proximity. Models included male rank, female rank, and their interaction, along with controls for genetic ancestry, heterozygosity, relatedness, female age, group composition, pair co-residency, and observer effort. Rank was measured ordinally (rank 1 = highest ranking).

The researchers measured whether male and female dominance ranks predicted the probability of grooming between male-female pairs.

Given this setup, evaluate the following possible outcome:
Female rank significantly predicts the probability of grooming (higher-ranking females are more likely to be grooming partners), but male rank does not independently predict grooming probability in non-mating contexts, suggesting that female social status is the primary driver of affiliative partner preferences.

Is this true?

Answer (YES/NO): NO